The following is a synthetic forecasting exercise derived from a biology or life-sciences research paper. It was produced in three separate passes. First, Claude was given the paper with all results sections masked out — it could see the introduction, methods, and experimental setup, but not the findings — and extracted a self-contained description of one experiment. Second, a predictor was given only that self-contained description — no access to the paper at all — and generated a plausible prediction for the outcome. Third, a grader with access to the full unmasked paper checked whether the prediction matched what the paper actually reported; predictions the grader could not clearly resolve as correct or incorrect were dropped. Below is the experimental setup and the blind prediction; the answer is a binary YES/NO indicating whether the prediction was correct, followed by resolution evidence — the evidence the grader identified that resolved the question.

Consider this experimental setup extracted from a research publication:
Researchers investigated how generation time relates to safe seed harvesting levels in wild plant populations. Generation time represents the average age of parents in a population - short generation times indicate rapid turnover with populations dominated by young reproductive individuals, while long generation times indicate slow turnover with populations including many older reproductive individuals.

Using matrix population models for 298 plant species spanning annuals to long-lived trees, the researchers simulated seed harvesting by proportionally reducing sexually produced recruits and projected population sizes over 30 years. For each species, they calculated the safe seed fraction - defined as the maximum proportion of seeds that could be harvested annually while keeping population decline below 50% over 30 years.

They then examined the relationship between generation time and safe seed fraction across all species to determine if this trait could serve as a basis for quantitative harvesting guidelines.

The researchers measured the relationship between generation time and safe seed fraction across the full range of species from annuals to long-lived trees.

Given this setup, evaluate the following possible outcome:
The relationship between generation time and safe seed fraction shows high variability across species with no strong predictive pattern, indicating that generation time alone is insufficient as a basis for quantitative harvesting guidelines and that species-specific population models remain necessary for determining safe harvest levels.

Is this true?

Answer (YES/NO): NO